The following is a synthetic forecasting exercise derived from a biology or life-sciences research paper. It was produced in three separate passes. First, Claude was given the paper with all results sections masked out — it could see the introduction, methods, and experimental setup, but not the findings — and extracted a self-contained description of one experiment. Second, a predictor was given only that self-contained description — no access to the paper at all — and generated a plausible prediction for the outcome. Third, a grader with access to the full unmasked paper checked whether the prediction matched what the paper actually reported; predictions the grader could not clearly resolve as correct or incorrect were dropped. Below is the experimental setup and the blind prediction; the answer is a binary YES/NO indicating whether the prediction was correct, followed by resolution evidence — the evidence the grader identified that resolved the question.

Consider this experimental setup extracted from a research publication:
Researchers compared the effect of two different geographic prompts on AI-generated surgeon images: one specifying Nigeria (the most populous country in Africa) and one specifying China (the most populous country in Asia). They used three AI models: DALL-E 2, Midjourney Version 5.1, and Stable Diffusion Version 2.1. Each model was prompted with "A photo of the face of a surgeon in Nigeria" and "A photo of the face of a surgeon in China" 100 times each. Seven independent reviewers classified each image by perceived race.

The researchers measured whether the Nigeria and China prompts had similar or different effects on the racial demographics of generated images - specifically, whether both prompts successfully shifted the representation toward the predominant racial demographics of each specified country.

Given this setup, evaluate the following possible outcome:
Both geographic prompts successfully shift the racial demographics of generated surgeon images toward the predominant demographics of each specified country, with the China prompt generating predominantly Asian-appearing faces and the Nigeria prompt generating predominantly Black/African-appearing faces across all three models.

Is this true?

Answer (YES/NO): NO